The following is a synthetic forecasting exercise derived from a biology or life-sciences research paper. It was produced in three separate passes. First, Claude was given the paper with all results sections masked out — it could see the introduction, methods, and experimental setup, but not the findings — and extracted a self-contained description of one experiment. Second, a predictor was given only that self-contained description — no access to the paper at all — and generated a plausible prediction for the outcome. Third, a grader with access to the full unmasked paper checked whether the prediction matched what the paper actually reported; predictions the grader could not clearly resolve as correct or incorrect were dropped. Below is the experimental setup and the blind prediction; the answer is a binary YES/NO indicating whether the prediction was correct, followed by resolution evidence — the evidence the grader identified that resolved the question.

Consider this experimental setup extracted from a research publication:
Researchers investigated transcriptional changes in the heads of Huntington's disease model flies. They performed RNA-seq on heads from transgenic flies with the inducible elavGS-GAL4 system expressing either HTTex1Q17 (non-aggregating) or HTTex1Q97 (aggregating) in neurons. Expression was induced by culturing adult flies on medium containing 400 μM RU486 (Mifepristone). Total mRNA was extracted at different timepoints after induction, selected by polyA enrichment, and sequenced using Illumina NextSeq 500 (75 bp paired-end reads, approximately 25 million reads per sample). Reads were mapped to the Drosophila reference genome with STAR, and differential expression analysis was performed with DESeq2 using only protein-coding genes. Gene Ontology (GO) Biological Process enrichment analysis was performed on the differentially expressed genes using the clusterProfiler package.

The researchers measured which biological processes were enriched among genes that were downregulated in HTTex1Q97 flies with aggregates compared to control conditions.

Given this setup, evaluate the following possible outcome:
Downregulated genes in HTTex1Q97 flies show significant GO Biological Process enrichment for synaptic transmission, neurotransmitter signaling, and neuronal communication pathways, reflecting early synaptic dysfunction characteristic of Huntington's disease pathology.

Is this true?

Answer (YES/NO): YES